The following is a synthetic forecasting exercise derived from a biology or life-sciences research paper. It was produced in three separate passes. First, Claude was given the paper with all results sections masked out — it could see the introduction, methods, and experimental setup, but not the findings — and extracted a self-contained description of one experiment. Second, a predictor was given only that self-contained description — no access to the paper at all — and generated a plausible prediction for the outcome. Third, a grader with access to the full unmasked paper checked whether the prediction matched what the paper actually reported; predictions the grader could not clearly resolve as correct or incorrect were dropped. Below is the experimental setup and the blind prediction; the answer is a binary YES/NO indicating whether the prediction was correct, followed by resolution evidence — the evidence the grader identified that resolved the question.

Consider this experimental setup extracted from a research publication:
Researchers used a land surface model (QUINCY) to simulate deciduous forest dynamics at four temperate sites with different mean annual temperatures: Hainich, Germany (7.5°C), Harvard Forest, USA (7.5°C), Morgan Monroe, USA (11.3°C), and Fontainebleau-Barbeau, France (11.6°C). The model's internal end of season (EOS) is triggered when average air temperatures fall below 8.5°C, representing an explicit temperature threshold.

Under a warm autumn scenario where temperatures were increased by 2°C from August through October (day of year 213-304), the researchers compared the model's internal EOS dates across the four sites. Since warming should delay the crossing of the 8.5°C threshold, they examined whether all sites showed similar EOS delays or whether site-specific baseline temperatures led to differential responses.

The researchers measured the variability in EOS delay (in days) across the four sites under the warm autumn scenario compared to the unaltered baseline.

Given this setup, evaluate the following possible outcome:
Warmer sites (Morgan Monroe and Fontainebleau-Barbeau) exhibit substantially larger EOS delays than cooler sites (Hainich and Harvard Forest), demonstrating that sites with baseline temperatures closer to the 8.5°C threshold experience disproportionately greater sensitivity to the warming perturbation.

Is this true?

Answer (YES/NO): NO